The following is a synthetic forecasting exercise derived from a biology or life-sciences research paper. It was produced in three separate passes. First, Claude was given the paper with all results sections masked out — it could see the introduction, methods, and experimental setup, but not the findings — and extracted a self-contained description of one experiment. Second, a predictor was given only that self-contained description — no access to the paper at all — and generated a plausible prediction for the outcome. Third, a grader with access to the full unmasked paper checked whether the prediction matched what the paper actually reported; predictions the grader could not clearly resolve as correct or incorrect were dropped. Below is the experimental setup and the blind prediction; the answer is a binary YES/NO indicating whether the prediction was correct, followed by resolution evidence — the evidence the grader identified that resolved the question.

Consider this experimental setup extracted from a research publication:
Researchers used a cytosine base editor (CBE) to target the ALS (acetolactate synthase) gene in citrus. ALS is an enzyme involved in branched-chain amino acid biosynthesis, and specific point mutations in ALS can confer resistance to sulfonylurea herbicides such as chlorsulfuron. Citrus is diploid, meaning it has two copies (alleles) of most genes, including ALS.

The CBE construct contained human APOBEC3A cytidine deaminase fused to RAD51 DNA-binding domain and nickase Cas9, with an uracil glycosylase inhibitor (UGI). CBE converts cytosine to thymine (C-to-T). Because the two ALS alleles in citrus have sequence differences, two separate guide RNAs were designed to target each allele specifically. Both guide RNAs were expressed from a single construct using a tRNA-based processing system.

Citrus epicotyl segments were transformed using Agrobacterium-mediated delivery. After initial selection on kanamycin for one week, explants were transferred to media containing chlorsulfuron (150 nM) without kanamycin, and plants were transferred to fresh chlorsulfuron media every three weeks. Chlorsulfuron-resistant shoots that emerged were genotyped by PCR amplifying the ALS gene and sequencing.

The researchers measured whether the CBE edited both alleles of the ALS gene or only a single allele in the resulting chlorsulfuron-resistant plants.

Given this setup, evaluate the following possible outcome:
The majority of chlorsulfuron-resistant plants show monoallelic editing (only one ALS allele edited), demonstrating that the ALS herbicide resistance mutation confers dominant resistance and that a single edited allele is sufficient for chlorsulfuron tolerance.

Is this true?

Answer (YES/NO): NO